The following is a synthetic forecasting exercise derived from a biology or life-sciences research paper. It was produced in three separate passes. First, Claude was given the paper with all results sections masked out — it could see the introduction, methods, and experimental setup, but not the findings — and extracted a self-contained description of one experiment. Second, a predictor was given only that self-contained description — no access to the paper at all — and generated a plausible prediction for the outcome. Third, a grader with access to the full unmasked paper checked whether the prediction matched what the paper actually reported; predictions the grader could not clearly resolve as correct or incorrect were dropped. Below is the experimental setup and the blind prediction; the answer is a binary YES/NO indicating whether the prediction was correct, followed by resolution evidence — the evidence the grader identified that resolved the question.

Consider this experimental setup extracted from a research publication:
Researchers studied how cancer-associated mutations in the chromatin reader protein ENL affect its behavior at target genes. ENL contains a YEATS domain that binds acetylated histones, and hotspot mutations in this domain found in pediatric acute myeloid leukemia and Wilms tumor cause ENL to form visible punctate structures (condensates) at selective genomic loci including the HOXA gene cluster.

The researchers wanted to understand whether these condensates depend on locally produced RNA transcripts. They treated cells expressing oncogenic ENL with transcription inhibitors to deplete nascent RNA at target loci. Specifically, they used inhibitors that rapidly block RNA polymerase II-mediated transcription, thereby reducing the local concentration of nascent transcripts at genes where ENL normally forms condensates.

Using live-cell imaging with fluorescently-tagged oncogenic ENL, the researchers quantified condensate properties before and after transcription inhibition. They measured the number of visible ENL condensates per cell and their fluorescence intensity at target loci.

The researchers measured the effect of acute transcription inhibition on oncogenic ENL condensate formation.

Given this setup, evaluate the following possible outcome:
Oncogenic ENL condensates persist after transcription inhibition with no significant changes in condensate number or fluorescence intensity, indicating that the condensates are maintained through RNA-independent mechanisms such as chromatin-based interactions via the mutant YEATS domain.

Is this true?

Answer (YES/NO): NO